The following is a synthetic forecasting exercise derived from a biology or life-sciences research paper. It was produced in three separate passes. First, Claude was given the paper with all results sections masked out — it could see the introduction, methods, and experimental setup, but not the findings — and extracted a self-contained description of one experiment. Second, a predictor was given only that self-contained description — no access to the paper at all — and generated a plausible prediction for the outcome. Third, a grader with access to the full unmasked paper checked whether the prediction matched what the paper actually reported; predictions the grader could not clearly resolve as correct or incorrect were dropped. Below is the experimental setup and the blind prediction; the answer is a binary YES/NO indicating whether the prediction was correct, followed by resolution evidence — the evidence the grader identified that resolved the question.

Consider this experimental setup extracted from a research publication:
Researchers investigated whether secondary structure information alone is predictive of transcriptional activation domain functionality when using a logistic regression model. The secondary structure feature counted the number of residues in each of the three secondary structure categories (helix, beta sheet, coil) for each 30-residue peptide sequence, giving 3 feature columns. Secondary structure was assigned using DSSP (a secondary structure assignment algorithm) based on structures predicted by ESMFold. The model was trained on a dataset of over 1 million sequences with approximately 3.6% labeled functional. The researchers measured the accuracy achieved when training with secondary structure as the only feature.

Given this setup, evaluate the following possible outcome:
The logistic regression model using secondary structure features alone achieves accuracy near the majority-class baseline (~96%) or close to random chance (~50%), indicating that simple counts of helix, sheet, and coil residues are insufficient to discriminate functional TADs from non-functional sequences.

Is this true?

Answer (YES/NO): NO